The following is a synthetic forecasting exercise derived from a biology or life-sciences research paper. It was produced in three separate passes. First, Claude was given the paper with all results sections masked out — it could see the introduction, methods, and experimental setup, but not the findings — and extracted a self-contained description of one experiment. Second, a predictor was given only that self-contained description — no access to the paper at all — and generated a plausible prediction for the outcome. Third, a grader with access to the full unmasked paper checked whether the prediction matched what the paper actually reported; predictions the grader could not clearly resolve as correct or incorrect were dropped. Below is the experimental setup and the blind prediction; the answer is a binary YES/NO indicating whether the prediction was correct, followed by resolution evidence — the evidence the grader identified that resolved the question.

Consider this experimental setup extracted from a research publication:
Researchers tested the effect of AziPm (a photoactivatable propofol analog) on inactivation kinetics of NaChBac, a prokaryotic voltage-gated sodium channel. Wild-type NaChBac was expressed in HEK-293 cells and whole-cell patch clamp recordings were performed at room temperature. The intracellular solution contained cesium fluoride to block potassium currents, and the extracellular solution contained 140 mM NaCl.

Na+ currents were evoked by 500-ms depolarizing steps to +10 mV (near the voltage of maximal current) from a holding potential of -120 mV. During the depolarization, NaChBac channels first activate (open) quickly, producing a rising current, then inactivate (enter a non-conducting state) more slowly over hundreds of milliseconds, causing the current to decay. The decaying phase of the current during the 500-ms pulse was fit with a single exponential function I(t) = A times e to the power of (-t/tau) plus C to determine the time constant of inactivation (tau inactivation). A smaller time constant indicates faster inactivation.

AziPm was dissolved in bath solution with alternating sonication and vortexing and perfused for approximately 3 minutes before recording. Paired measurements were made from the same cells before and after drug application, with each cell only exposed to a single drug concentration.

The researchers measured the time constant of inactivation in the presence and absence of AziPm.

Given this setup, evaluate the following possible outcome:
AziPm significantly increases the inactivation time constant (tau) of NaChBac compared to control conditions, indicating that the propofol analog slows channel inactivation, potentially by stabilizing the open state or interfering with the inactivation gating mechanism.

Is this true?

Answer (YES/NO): NO